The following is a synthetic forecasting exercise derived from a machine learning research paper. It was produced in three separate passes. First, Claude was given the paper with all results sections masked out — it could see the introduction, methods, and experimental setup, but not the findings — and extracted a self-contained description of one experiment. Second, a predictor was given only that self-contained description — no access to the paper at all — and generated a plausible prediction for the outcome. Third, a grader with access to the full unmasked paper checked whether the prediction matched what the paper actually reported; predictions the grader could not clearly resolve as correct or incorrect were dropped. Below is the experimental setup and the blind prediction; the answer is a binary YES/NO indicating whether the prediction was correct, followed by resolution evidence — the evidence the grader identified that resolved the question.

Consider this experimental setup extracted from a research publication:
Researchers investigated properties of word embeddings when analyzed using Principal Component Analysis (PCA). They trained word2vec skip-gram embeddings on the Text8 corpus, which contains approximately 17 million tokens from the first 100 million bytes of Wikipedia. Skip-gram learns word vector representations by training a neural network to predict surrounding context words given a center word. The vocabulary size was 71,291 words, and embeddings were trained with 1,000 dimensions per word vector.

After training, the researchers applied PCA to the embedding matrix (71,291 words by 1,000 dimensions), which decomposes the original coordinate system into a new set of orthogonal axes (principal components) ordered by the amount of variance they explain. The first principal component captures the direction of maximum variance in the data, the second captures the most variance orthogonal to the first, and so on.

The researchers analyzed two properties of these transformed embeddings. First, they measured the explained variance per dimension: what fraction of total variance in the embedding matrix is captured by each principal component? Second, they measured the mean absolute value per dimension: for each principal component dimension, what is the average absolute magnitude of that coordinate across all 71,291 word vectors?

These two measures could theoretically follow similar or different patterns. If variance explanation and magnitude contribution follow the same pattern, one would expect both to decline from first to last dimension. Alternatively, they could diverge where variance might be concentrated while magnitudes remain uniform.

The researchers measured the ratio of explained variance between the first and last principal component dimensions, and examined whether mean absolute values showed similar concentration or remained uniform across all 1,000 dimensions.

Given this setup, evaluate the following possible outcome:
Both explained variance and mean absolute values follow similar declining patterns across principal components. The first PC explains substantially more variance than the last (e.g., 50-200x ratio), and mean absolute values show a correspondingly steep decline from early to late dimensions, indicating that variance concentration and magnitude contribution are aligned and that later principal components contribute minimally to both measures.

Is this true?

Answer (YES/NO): NO